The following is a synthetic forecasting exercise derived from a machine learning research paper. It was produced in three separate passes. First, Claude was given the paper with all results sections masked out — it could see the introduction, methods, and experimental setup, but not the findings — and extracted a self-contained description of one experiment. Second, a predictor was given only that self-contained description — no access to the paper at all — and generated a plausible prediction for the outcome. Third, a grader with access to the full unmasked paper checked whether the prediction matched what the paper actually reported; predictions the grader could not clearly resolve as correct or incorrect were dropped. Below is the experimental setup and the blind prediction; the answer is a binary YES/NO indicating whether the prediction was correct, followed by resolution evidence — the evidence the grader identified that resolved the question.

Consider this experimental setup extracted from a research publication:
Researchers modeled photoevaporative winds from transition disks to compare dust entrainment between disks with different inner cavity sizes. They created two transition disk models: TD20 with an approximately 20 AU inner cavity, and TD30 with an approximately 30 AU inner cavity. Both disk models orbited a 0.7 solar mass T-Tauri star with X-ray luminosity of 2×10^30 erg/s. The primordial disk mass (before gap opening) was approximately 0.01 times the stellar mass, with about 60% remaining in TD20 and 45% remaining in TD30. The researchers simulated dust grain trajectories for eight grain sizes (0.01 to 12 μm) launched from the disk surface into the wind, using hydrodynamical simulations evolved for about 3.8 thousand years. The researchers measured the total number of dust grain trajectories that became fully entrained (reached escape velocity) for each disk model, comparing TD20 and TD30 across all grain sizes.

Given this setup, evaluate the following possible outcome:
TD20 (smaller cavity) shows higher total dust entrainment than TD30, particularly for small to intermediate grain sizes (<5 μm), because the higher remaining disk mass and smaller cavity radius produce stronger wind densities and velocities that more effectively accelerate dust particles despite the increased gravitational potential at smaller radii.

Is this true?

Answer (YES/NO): NO